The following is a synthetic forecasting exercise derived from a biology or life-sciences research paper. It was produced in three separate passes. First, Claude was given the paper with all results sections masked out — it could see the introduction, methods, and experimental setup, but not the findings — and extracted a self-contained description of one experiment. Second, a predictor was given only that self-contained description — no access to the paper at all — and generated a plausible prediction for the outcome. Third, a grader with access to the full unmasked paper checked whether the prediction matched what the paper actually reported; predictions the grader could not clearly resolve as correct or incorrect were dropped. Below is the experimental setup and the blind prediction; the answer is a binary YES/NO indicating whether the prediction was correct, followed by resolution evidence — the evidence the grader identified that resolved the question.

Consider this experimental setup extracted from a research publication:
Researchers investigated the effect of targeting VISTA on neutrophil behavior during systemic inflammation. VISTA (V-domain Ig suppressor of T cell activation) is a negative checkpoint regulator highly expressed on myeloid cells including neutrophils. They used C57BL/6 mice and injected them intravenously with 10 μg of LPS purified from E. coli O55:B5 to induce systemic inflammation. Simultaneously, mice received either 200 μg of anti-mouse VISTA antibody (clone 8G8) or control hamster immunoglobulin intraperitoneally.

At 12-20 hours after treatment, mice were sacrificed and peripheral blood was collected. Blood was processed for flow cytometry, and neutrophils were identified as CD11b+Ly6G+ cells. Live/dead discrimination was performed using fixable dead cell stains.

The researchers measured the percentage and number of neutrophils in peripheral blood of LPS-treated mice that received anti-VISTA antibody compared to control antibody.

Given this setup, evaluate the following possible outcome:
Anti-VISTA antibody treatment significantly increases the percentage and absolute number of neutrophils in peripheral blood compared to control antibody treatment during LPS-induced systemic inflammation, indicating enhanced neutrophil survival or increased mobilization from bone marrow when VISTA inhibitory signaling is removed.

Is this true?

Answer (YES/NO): NO